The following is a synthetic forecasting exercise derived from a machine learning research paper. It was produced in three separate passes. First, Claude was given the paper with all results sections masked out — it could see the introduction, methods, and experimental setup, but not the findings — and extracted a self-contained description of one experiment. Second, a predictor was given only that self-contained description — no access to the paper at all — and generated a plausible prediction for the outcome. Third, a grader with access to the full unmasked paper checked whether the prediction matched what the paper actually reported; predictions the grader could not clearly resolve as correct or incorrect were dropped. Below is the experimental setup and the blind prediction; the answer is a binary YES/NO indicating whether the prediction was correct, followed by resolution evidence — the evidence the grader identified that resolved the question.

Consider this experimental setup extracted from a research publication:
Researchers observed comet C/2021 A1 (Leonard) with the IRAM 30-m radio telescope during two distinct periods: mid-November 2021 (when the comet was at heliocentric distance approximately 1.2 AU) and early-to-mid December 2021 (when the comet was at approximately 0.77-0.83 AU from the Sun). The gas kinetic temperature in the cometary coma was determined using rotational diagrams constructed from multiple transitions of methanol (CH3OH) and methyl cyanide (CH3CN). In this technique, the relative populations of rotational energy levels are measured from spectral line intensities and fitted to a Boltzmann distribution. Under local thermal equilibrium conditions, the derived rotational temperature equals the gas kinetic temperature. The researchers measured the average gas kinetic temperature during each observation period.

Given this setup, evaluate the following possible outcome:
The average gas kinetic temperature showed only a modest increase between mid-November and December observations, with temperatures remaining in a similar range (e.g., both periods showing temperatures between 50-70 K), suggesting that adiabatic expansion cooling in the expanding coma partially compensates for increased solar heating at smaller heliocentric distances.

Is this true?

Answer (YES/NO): NO